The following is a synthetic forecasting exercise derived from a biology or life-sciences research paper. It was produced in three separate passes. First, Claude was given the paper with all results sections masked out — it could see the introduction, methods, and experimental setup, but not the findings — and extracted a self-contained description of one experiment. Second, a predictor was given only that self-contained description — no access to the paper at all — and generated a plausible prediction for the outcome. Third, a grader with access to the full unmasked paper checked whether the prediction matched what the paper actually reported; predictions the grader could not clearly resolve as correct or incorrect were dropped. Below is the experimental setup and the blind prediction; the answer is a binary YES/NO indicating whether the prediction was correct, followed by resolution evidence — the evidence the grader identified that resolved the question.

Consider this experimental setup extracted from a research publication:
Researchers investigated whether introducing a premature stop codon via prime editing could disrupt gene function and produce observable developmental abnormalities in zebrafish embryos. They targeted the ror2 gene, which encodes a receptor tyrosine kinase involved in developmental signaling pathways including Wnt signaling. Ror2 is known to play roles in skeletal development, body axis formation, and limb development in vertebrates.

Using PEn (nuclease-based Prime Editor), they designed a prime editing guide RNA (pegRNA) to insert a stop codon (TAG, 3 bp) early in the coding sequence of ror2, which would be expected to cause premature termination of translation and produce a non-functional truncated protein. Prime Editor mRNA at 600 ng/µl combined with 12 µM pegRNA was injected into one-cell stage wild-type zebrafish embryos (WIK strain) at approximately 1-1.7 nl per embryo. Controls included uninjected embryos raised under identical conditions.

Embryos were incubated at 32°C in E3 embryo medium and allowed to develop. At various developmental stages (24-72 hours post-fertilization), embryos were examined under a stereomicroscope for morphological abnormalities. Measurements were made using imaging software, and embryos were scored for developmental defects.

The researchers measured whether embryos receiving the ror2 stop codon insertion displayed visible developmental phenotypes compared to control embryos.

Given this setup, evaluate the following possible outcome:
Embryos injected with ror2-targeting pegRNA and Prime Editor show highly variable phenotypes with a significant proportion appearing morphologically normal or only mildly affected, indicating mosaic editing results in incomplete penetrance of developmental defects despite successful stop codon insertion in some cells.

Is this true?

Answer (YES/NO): NO